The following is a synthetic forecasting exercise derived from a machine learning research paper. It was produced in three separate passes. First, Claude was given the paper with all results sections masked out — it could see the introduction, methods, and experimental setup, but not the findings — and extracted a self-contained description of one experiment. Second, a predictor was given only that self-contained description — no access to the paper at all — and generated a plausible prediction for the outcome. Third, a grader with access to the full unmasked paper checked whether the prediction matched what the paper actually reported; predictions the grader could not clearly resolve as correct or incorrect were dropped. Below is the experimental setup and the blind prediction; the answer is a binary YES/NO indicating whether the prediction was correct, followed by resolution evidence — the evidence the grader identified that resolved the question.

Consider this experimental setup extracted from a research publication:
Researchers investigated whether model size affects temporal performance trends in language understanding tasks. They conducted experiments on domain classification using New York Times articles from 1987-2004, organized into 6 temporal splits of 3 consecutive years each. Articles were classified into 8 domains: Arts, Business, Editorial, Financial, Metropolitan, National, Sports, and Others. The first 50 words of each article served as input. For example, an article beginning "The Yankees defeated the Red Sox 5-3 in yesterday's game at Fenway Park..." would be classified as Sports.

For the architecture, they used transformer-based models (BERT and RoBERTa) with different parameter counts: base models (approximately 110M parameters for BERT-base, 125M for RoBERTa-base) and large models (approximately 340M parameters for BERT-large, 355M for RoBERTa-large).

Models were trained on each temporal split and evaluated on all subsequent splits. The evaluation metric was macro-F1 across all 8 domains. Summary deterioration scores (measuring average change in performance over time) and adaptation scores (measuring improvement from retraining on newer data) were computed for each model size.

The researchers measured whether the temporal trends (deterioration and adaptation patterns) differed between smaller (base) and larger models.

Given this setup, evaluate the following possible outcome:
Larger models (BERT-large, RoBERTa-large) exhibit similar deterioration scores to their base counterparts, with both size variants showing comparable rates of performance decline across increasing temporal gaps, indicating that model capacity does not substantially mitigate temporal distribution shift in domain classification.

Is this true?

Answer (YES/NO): NO